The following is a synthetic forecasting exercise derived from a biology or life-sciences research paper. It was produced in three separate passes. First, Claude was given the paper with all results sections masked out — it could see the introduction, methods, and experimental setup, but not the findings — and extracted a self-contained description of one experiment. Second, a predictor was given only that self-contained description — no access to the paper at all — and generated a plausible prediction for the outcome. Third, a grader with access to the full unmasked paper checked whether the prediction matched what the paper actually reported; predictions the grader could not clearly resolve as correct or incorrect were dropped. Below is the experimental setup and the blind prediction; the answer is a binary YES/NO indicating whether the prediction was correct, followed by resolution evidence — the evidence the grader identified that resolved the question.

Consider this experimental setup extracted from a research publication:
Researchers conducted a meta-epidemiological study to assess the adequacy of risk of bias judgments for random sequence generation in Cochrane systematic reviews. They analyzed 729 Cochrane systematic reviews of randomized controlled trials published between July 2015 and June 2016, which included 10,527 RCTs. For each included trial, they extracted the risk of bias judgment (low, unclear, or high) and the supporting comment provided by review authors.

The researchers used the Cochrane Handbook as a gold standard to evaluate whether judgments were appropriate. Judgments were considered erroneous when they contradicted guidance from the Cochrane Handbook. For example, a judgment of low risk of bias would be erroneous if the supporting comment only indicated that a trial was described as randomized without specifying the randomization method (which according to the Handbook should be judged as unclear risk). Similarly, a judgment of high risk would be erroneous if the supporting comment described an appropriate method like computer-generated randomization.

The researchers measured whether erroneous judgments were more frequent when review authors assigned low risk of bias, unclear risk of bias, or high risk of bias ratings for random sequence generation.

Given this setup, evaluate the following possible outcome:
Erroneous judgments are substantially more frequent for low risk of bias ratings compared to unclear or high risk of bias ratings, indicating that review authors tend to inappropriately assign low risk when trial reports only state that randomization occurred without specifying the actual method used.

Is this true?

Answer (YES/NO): NO